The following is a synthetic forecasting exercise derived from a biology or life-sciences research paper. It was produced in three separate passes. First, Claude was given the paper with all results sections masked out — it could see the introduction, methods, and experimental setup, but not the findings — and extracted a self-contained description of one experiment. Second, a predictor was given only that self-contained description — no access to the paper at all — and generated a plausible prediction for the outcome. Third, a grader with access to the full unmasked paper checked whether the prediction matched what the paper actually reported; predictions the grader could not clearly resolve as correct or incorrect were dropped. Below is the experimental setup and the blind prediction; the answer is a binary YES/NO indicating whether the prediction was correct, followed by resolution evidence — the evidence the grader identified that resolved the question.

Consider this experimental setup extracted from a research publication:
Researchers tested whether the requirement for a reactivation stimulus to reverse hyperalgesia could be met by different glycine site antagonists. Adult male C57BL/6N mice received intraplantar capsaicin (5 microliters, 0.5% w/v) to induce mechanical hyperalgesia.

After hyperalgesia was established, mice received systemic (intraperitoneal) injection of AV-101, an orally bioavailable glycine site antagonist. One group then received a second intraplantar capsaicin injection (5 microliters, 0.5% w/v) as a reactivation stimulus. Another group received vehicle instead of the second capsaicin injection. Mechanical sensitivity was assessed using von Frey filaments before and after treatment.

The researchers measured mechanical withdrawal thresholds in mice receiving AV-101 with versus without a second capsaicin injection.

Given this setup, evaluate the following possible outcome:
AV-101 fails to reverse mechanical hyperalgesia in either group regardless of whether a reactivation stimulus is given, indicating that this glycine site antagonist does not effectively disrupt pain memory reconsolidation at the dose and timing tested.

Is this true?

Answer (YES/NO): NO